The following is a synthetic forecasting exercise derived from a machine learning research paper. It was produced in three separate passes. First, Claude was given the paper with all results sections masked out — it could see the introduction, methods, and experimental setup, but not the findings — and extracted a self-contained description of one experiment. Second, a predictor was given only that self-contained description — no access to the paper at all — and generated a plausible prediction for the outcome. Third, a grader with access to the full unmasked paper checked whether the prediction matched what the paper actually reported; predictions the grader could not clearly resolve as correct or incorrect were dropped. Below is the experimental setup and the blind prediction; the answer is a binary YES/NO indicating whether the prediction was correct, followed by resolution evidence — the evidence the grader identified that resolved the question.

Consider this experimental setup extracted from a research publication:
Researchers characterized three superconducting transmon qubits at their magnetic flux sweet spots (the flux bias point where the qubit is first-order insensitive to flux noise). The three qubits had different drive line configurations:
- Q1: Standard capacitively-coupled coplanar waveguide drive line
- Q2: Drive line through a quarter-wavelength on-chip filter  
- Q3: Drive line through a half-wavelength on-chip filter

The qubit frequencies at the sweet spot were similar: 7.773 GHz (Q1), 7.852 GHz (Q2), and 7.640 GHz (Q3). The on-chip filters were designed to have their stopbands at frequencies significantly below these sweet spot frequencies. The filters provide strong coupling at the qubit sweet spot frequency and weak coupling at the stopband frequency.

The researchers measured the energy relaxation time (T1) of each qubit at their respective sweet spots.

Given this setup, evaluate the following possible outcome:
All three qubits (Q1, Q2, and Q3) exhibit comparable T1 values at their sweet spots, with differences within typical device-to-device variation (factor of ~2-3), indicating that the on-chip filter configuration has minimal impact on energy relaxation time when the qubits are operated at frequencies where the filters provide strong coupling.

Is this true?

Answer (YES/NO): NO